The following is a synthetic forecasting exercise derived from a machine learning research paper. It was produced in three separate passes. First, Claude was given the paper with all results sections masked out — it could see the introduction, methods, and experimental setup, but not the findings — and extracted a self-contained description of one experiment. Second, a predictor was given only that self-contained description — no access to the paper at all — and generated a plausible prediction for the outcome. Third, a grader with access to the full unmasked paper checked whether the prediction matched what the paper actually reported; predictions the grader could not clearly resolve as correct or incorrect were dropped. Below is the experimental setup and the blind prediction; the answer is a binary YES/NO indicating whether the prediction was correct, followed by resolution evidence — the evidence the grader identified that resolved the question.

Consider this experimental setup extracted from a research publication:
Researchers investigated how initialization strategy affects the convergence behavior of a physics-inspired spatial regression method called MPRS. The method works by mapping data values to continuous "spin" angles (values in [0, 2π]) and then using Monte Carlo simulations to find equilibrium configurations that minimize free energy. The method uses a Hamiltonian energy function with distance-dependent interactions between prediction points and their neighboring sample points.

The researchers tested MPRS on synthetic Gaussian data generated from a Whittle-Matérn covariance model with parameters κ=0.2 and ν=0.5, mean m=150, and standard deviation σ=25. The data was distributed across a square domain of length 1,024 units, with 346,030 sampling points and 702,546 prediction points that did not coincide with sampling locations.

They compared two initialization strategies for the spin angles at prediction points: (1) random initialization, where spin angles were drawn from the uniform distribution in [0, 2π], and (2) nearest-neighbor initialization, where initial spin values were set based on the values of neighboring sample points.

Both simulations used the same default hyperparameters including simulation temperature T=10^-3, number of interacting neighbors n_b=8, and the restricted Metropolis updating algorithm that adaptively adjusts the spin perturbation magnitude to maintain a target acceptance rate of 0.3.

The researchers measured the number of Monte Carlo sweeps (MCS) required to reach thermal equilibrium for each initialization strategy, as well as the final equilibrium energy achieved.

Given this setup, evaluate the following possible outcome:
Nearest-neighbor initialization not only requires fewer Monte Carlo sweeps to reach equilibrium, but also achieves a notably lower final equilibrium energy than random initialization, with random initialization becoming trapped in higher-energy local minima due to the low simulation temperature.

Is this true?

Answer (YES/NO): NO